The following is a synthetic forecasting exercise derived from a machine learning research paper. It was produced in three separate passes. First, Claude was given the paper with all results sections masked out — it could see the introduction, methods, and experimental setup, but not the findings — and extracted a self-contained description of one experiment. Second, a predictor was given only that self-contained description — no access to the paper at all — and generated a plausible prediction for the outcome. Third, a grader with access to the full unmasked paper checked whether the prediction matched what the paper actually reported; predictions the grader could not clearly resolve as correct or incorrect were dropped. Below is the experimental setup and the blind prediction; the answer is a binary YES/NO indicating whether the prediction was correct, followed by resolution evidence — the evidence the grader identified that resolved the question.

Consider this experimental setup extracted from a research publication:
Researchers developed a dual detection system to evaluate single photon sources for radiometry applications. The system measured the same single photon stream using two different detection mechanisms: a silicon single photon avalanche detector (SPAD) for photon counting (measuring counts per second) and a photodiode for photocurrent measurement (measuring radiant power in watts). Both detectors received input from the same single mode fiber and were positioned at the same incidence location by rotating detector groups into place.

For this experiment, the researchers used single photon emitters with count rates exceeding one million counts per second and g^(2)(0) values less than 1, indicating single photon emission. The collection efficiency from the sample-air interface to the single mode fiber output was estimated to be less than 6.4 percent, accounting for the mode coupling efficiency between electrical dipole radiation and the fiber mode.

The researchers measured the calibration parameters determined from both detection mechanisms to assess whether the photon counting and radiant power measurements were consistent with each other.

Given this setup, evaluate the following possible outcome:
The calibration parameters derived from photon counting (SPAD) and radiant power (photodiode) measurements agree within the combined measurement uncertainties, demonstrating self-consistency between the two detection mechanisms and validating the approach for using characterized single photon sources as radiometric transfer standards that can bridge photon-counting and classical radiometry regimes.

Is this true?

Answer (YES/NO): YES